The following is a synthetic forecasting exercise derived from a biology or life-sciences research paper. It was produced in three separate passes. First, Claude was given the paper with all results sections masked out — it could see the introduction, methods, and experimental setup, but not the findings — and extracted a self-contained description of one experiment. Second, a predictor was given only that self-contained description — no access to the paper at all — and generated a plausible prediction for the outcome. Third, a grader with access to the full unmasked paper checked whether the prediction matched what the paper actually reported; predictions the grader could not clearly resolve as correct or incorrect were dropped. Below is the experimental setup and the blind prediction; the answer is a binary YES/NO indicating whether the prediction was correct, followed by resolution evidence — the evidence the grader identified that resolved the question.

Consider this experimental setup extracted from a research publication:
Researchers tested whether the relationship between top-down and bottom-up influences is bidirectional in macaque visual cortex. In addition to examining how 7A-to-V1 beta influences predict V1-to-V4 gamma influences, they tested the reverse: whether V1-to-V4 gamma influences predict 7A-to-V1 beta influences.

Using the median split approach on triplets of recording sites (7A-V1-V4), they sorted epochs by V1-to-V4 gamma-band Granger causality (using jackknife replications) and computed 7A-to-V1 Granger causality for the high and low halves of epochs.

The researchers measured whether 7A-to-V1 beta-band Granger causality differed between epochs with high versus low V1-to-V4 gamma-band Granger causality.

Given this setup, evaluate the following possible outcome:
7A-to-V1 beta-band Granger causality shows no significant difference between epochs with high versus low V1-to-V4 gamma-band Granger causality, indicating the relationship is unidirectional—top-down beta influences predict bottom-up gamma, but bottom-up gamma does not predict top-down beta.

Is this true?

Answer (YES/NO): NO